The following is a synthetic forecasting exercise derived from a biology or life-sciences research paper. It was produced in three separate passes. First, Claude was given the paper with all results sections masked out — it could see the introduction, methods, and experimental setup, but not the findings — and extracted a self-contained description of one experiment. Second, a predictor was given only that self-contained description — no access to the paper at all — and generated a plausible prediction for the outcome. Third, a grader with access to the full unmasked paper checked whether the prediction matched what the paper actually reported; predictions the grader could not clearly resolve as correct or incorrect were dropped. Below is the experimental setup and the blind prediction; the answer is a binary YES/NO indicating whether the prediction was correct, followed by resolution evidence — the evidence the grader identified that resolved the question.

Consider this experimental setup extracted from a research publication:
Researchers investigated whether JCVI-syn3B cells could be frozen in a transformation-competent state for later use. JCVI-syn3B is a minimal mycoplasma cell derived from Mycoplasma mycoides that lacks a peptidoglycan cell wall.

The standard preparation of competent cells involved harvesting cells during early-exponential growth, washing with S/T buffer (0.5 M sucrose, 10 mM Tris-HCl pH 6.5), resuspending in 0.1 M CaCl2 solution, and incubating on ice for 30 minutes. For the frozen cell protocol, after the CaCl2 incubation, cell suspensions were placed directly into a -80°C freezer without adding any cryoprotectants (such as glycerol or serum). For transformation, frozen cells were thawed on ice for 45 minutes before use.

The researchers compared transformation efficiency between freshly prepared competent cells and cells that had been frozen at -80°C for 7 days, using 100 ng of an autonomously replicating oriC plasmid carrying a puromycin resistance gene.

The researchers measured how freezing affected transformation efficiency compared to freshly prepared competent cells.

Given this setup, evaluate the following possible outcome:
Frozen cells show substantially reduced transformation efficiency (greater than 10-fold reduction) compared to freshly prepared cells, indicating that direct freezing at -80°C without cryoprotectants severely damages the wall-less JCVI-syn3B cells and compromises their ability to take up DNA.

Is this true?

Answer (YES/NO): NO